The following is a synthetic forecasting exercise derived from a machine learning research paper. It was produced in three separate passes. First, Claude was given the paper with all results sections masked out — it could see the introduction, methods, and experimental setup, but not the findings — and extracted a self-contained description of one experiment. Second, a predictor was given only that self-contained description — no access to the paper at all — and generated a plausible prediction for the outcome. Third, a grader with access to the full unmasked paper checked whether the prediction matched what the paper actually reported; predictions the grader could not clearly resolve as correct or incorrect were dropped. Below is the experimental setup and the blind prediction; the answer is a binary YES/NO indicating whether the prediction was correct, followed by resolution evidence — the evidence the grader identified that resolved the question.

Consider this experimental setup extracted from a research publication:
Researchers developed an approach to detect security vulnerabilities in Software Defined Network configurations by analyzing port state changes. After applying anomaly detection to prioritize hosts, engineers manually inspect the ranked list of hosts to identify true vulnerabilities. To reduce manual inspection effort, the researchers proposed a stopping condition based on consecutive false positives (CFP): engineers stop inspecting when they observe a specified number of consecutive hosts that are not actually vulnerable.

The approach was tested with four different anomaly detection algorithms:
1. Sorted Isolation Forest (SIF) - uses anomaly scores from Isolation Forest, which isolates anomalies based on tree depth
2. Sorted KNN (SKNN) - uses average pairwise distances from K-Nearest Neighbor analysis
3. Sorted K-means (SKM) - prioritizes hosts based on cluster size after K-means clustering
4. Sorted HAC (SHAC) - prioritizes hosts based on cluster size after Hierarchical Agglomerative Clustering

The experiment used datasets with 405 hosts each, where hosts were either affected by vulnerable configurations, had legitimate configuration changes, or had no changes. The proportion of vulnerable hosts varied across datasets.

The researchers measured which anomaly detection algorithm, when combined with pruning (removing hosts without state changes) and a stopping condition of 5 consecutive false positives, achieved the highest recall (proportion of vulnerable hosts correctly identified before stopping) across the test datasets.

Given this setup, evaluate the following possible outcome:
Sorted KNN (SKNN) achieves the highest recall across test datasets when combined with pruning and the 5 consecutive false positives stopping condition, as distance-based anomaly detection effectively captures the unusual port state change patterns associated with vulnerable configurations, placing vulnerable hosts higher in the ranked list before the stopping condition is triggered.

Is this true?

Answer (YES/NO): NO